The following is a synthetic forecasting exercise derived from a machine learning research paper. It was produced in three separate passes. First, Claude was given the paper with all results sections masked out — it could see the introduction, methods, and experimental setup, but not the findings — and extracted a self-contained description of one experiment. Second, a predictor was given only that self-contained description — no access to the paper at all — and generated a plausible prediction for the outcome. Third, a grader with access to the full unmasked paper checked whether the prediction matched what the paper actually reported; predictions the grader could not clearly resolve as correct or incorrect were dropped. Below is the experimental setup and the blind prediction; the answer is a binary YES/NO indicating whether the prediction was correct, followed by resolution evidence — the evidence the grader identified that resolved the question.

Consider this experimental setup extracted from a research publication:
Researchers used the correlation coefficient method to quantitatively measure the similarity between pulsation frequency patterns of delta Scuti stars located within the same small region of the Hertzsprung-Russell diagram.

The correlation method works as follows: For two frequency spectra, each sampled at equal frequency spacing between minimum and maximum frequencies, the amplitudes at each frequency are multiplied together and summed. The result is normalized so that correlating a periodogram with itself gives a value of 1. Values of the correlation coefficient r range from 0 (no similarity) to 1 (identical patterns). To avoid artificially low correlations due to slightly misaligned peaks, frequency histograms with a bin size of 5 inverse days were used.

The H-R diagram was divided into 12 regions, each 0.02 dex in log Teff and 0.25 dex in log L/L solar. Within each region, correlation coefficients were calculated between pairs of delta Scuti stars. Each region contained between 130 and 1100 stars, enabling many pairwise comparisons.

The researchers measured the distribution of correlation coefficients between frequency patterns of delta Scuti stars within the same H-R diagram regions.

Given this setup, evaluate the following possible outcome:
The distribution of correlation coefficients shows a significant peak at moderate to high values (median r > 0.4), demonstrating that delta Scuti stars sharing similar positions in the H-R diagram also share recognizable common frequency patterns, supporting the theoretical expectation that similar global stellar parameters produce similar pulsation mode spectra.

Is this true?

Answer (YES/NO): NO